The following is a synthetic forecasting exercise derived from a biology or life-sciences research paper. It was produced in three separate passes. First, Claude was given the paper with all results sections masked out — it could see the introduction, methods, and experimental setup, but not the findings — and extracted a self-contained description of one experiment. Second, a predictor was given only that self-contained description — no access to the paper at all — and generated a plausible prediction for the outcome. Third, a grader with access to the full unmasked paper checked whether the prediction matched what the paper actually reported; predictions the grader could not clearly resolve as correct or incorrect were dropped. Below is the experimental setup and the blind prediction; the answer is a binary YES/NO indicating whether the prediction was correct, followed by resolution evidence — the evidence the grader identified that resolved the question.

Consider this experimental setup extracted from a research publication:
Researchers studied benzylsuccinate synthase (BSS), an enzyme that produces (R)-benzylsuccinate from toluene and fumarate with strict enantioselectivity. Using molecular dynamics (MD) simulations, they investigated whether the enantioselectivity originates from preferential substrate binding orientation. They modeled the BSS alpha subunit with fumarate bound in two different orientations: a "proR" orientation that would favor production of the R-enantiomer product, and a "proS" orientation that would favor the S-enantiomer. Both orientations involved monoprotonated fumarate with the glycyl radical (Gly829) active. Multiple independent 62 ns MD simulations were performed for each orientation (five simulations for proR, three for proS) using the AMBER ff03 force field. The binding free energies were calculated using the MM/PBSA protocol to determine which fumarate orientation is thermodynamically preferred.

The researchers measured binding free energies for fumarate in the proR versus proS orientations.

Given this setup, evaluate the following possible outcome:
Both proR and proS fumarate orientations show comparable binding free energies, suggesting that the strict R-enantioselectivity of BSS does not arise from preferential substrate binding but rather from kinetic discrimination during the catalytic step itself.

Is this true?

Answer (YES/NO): YES